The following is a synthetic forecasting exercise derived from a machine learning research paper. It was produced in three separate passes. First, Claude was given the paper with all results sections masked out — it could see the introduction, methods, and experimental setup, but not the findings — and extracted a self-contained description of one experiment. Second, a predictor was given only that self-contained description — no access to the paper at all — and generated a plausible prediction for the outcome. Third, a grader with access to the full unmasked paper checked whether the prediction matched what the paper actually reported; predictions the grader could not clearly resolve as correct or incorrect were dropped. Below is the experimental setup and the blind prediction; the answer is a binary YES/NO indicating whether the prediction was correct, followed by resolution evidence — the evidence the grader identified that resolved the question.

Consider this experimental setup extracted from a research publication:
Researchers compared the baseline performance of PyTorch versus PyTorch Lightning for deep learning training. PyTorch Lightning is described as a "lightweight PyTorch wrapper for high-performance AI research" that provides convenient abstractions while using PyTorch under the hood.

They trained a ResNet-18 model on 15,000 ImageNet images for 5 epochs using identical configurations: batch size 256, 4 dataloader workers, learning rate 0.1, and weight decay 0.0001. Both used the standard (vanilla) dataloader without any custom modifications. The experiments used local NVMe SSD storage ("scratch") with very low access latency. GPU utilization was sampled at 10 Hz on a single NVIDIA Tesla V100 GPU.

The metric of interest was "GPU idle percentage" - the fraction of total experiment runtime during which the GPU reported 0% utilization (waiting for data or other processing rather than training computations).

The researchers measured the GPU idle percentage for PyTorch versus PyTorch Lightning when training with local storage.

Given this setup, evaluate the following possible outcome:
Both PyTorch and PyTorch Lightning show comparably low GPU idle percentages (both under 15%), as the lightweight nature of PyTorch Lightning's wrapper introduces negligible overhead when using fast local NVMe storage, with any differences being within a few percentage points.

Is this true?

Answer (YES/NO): NO